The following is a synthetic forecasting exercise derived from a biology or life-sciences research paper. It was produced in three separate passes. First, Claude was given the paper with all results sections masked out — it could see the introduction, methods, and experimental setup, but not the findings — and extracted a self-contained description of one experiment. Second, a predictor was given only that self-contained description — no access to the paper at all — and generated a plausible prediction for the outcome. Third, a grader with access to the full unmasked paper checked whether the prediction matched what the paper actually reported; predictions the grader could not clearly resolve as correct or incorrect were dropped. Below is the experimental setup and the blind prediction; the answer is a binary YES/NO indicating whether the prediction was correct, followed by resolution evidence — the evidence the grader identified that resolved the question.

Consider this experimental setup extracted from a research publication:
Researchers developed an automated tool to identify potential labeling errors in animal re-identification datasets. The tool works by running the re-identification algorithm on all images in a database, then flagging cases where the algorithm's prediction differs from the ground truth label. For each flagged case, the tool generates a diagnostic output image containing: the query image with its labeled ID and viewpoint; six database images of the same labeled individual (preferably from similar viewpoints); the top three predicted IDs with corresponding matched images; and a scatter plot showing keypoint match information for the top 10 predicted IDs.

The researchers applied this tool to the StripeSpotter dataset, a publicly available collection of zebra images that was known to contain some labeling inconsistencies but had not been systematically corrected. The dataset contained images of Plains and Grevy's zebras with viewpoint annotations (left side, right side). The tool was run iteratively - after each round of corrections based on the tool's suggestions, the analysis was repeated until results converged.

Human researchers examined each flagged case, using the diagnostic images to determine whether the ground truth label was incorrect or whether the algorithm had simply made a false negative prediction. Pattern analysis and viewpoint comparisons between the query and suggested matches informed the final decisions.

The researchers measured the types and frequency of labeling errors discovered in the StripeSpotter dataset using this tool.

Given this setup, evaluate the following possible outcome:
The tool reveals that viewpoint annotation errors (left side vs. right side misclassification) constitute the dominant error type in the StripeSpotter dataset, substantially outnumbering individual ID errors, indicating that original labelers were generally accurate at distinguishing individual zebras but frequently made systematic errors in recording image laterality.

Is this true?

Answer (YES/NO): NO